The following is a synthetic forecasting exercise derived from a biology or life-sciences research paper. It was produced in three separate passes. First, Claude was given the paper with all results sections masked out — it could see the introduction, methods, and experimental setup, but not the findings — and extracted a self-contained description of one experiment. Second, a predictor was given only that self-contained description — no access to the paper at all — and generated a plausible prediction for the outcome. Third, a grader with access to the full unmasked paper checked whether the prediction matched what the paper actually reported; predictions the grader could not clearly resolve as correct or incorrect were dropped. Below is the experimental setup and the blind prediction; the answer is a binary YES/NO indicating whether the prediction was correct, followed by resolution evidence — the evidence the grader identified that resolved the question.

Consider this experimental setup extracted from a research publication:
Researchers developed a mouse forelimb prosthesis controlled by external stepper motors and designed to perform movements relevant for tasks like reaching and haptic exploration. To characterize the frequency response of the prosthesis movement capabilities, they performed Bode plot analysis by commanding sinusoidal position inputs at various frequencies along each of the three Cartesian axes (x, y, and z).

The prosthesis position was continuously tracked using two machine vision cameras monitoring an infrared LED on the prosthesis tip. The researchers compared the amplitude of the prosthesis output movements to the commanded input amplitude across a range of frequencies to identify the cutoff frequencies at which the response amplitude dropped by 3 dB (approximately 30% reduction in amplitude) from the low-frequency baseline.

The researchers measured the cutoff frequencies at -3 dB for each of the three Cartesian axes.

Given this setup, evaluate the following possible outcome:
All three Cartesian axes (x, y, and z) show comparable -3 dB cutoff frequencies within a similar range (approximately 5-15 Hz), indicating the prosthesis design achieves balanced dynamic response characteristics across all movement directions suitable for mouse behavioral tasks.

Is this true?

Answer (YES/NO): NO